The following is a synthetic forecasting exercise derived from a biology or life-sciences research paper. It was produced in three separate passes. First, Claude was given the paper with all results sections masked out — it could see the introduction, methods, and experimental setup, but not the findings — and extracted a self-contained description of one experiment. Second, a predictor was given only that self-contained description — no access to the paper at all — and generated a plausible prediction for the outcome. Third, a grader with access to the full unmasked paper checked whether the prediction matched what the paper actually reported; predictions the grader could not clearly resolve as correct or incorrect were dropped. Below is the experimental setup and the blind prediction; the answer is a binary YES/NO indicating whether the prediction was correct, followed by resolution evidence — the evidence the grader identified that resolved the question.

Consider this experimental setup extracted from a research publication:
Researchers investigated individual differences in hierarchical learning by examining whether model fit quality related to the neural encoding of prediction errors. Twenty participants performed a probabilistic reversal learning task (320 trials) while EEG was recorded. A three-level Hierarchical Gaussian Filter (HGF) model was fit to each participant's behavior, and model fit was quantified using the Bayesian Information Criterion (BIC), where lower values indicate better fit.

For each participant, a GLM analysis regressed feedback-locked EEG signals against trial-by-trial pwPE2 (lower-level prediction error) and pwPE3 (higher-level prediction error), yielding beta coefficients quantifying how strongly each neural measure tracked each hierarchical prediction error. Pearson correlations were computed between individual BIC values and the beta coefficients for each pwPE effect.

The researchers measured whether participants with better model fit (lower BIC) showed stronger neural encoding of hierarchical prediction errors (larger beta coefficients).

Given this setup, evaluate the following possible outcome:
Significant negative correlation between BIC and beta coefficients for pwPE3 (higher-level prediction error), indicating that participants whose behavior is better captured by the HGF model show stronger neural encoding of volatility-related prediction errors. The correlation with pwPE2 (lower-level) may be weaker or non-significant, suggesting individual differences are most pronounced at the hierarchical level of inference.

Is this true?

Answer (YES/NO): NO